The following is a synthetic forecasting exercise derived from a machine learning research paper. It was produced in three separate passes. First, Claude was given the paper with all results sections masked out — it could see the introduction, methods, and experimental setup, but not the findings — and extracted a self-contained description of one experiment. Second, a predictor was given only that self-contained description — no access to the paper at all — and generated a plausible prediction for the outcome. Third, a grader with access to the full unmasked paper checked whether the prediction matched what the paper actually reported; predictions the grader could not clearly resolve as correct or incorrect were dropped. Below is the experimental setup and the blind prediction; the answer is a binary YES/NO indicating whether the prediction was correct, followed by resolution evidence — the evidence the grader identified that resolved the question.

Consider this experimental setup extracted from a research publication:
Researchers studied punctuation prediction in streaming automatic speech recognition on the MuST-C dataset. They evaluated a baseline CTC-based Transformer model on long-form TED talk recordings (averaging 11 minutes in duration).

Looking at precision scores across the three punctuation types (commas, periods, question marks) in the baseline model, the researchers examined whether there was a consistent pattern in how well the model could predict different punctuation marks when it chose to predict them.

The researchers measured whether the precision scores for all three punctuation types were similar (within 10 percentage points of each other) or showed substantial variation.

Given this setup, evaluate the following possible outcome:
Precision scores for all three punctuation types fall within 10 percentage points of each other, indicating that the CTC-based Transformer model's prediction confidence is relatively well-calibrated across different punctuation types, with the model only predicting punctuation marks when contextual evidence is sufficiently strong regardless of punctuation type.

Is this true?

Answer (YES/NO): NO